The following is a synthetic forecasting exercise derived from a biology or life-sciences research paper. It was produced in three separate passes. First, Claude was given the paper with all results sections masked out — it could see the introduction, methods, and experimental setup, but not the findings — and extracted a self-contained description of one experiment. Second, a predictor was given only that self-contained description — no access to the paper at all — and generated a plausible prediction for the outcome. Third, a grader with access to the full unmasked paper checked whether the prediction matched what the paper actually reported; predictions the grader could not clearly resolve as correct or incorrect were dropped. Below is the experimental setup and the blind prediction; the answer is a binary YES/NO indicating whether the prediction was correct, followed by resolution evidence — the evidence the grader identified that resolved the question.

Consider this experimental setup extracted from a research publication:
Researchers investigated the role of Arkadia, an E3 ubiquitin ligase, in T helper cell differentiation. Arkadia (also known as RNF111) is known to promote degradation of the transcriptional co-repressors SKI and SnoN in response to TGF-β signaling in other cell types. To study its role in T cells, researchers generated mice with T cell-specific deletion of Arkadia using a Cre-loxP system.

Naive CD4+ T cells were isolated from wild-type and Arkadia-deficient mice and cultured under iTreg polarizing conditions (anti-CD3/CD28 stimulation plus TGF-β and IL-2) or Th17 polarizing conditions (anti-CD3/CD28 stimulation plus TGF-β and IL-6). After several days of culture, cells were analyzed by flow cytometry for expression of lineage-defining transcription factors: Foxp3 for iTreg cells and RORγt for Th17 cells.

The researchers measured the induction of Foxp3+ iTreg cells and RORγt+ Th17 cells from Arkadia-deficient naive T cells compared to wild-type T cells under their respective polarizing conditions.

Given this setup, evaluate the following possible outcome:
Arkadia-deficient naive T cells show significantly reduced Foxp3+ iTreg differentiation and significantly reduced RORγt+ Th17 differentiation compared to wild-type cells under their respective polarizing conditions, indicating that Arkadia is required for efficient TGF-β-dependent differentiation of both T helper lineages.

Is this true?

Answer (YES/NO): NO